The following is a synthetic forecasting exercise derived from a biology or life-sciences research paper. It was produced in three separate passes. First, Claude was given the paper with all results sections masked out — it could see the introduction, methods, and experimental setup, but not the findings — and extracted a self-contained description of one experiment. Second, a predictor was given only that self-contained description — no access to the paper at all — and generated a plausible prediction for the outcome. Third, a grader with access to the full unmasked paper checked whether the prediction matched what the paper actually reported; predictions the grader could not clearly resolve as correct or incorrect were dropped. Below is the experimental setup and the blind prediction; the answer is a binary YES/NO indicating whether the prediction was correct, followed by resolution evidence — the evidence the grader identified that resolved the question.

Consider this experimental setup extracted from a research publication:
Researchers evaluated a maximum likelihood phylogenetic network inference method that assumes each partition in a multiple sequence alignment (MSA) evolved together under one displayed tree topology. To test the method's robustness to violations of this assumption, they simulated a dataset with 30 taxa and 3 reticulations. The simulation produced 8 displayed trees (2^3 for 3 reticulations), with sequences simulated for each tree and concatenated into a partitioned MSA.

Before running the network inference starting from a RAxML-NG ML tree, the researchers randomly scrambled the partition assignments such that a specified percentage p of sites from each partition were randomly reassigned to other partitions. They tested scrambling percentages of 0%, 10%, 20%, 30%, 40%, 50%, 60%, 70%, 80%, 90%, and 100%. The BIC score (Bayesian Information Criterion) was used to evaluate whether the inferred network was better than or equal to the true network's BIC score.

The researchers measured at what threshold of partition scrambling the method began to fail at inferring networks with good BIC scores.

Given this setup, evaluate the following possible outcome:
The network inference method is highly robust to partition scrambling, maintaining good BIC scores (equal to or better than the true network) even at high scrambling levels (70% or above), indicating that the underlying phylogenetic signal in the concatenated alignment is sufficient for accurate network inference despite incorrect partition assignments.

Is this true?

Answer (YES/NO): NO